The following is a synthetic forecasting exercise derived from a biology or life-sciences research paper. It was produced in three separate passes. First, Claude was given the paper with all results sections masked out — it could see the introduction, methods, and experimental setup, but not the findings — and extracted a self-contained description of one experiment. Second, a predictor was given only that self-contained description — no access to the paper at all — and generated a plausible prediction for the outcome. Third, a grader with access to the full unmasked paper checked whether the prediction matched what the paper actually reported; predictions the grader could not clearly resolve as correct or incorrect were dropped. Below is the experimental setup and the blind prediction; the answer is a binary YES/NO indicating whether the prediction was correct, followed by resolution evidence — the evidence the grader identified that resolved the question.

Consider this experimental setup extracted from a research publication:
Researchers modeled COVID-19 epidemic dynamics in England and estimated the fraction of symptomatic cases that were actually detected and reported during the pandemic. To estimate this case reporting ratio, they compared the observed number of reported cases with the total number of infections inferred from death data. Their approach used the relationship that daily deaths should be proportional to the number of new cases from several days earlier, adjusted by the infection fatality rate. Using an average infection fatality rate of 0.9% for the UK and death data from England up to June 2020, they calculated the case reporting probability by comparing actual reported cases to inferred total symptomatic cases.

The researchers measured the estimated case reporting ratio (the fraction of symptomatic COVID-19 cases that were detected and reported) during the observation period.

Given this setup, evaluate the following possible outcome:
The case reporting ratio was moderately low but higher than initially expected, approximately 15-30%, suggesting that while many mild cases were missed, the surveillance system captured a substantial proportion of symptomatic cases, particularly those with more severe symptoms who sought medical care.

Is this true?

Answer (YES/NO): NO